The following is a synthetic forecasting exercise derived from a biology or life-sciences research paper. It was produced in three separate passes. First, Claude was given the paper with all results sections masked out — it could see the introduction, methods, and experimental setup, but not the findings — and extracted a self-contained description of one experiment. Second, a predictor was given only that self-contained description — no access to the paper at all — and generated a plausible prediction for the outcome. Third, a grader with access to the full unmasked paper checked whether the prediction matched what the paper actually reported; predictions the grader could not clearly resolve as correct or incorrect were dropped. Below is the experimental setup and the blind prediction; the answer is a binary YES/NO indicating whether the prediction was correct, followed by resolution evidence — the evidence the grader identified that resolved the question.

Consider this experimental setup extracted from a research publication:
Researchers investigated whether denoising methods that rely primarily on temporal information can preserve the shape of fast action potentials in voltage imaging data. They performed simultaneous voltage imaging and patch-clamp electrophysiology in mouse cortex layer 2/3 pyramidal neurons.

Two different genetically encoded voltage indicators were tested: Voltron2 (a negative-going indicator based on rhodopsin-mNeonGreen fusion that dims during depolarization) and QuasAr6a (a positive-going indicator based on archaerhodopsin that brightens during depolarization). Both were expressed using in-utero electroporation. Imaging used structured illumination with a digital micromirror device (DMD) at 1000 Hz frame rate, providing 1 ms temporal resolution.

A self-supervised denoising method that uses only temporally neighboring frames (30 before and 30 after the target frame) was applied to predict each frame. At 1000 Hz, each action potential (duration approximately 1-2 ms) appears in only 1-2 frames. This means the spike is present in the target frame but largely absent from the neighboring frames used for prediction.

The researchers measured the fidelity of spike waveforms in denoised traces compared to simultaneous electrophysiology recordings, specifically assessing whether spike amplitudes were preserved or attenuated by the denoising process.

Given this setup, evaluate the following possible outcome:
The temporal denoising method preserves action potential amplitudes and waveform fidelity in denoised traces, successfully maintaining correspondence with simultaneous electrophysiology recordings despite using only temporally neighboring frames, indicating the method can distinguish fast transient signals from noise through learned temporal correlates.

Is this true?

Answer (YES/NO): NO